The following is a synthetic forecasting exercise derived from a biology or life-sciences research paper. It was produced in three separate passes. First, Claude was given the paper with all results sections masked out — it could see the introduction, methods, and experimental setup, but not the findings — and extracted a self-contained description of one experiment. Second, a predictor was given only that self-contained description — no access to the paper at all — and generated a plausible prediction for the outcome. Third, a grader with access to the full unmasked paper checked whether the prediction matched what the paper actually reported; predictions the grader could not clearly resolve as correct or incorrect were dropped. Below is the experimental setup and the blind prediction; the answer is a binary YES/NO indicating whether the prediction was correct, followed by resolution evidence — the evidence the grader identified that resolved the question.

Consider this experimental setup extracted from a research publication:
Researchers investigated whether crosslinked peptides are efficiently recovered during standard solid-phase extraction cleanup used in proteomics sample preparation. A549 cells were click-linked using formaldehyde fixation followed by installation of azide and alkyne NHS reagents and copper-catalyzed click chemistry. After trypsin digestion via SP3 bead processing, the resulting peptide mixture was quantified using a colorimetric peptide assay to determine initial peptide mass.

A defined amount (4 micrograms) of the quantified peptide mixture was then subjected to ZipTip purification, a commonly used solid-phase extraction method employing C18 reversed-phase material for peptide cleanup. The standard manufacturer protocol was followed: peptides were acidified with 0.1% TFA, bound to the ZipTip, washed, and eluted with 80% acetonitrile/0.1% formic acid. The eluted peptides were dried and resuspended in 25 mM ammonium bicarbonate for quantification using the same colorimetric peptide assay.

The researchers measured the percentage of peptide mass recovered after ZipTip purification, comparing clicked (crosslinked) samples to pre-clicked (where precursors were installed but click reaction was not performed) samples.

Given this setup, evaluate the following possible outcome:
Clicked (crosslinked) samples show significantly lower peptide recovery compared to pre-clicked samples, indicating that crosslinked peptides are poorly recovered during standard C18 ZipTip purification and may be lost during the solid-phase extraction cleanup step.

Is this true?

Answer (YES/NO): NO